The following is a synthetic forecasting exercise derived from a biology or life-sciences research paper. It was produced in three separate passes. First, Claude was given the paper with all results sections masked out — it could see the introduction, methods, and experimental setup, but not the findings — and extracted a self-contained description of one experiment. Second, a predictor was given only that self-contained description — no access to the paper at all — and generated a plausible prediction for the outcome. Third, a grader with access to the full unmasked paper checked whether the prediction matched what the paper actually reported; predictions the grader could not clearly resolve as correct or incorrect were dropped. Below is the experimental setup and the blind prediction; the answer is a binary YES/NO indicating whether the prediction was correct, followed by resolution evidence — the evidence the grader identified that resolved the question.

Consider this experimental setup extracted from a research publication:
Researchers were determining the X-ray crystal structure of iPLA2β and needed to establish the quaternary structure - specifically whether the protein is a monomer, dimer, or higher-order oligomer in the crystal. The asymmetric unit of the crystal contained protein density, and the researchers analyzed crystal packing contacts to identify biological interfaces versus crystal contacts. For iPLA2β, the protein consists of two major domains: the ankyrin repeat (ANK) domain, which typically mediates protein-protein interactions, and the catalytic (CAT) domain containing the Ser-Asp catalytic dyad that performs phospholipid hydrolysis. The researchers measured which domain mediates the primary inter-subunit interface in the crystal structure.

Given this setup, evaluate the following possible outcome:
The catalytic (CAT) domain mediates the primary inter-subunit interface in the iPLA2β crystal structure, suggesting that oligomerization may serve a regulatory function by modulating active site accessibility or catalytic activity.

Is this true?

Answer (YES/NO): YES